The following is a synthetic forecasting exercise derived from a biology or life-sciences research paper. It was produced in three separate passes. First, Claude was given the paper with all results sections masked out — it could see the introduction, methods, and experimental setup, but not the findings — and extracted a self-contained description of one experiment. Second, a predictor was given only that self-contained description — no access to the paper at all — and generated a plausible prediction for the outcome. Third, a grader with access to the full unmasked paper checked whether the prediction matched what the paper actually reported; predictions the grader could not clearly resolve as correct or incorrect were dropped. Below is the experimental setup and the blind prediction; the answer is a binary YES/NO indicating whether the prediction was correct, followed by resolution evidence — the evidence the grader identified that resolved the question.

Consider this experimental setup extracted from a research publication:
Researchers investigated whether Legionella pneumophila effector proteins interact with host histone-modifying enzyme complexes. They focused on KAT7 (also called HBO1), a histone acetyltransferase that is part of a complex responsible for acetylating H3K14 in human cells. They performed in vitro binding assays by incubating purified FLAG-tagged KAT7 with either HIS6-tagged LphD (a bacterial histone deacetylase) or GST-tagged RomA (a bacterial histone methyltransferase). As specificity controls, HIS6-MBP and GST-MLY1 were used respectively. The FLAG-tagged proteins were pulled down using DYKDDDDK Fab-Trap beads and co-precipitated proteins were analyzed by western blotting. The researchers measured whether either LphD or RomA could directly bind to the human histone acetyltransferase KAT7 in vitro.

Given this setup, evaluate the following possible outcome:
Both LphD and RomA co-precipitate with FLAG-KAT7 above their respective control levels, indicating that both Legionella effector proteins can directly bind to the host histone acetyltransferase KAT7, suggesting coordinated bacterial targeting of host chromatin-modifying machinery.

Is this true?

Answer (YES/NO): YES